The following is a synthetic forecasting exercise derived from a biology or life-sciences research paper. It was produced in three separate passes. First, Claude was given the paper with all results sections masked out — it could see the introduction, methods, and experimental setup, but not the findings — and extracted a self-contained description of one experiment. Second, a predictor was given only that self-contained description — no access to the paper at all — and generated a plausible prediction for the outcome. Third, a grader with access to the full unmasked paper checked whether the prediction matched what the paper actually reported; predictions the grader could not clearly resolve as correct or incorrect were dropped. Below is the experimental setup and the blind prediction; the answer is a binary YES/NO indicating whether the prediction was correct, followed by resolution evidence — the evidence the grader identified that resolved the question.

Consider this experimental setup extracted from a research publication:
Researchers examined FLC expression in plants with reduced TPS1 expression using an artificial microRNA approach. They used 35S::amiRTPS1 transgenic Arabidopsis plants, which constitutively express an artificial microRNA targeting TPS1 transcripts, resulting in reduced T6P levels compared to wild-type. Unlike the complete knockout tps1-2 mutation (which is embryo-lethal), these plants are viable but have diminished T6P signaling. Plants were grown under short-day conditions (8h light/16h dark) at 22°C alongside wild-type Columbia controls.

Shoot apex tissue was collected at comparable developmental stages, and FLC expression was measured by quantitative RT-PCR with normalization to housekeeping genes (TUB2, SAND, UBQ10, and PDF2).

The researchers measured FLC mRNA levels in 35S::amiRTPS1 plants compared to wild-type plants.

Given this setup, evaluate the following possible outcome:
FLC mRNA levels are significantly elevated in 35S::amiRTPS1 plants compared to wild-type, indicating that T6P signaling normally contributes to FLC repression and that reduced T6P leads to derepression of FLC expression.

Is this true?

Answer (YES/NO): YES